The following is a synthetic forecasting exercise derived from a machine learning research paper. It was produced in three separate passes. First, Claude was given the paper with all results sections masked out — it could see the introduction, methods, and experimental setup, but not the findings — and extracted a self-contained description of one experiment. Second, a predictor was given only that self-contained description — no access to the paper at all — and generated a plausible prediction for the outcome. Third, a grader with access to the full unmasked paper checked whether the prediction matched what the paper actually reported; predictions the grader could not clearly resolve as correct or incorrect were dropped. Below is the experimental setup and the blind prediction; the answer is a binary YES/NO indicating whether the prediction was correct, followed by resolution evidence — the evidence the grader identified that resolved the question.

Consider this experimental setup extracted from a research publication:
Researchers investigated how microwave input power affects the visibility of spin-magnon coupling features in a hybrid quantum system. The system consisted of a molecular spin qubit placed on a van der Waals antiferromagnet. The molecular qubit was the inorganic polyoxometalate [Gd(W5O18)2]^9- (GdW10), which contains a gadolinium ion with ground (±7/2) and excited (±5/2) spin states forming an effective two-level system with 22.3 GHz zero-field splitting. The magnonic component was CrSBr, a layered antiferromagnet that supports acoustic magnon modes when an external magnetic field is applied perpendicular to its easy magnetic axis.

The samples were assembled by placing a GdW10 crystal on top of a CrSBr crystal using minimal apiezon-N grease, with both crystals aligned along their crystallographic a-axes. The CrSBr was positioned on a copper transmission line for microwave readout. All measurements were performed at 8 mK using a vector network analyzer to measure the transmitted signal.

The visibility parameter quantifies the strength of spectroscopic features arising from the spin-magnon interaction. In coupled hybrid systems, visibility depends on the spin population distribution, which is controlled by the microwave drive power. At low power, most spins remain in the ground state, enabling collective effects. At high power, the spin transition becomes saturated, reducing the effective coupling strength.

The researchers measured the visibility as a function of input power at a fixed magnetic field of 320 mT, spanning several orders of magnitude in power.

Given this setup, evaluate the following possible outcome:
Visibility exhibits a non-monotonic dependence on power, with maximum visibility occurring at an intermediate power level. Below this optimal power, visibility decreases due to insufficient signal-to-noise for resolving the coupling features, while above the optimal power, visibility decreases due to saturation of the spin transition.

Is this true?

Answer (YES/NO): NO